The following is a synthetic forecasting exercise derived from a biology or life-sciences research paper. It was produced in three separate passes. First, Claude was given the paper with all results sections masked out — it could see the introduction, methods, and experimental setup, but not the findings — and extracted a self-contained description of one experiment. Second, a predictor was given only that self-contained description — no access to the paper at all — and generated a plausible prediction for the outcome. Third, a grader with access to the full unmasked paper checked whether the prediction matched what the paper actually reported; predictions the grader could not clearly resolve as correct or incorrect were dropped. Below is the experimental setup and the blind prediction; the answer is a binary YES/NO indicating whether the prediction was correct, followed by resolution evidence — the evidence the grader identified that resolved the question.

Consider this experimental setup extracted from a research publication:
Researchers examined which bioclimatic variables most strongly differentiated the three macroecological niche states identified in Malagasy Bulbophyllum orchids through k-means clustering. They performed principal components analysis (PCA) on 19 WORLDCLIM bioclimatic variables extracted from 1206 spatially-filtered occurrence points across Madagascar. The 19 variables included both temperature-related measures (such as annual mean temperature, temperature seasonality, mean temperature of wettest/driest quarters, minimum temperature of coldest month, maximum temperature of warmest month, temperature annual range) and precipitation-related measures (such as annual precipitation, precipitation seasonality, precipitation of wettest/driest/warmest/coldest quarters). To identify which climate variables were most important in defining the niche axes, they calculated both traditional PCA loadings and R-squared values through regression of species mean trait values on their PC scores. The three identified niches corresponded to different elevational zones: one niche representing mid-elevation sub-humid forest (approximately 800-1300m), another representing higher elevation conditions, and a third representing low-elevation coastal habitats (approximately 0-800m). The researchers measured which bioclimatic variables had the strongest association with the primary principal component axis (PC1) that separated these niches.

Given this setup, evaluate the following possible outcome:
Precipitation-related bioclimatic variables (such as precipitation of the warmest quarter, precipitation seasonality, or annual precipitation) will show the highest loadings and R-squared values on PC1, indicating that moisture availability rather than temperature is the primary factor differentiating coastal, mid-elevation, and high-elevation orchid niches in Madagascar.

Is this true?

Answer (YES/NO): NO